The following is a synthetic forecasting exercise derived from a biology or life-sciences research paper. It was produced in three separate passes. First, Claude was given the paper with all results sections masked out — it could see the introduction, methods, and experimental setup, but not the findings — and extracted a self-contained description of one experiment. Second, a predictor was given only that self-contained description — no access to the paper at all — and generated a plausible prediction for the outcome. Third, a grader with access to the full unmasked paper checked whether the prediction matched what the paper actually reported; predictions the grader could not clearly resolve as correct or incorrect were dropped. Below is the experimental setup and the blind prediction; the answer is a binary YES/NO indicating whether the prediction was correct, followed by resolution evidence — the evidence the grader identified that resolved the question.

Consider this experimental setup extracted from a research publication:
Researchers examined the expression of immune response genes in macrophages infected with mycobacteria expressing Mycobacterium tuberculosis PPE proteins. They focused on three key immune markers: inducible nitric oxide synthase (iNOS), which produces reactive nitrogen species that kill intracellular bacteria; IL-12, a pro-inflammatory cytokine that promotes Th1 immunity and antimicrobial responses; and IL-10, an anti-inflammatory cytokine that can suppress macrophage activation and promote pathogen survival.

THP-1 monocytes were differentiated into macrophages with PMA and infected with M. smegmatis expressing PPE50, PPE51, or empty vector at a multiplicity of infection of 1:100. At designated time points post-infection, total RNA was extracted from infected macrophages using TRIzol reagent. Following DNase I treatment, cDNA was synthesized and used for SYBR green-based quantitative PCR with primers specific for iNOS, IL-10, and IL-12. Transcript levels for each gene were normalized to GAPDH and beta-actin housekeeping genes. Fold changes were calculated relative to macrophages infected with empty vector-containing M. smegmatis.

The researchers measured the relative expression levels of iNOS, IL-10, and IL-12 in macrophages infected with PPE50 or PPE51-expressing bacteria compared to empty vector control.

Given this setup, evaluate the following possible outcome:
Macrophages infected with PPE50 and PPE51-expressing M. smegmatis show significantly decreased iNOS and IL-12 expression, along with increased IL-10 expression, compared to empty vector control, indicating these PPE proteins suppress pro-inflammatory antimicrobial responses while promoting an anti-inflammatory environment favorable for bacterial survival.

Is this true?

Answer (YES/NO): NO